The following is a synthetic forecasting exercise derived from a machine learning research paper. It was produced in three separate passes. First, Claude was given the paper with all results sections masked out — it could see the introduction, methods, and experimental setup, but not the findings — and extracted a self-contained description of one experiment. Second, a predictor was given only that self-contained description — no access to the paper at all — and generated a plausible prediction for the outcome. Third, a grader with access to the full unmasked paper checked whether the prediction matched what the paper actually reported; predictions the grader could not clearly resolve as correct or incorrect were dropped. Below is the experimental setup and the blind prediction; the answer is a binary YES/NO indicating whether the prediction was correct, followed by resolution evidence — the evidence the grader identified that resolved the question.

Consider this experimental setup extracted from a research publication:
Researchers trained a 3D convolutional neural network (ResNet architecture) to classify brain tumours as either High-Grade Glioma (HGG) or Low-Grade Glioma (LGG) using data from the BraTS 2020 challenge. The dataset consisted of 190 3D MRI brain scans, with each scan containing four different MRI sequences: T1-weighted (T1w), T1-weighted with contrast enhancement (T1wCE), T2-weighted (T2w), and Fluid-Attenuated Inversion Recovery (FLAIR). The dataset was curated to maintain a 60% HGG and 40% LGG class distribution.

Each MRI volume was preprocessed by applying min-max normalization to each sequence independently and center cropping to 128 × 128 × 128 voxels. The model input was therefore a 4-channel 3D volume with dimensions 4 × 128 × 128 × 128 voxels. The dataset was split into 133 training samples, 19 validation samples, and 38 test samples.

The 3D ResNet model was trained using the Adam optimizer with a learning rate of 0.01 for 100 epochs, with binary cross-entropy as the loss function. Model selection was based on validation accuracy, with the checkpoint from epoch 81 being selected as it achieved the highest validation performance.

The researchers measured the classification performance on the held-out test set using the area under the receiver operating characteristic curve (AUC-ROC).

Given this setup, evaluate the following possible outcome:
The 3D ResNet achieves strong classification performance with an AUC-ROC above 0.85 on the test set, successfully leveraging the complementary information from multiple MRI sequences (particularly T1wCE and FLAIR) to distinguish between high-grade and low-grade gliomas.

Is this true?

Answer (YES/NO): NO